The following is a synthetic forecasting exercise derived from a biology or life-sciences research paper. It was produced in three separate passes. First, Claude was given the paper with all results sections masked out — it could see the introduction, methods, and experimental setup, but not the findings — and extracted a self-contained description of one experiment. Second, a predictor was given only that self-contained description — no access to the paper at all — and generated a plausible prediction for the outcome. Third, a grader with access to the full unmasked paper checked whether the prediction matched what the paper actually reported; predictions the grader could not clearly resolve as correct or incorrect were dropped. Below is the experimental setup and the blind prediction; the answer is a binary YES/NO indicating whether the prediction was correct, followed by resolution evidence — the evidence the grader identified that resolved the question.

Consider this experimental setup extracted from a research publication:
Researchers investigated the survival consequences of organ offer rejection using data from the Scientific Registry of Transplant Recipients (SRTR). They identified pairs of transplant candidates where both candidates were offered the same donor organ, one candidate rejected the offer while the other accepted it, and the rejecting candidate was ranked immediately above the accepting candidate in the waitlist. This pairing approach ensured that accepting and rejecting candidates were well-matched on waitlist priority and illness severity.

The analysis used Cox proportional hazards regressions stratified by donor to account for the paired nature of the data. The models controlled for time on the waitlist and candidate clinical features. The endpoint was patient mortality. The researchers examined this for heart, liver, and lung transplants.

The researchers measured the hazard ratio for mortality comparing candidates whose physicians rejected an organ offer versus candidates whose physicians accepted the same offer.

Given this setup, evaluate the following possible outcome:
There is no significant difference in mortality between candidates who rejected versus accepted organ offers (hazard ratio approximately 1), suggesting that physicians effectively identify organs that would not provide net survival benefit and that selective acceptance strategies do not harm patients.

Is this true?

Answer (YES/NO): NO